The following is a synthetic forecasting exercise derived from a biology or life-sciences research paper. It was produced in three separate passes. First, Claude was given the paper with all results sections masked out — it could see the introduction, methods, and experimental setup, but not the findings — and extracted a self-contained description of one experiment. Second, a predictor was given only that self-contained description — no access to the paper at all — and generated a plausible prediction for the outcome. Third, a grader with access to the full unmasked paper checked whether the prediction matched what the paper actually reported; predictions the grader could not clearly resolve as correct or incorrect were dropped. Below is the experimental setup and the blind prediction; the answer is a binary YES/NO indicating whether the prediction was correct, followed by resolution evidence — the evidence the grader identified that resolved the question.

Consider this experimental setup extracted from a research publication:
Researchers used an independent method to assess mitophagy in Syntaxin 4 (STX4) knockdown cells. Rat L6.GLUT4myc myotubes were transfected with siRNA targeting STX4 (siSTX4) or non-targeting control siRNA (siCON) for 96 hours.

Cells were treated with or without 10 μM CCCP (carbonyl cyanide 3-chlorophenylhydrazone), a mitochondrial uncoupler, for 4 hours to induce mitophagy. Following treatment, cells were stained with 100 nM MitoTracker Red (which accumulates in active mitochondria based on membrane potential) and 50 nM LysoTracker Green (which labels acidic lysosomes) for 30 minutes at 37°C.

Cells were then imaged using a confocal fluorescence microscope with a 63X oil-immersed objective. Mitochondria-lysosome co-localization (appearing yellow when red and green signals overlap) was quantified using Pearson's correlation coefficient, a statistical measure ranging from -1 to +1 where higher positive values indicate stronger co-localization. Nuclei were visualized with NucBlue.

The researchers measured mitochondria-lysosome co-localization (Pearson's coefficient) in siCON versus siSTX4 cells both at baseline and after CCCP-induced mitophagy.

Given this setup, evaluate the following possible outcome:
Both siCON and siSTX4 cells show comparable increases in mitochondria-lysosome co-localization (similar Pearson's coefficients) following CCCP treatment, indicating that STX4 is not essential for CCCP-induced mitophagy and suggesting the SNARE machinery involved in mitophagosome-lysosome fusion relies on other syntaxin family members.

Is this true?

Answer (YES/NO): NO